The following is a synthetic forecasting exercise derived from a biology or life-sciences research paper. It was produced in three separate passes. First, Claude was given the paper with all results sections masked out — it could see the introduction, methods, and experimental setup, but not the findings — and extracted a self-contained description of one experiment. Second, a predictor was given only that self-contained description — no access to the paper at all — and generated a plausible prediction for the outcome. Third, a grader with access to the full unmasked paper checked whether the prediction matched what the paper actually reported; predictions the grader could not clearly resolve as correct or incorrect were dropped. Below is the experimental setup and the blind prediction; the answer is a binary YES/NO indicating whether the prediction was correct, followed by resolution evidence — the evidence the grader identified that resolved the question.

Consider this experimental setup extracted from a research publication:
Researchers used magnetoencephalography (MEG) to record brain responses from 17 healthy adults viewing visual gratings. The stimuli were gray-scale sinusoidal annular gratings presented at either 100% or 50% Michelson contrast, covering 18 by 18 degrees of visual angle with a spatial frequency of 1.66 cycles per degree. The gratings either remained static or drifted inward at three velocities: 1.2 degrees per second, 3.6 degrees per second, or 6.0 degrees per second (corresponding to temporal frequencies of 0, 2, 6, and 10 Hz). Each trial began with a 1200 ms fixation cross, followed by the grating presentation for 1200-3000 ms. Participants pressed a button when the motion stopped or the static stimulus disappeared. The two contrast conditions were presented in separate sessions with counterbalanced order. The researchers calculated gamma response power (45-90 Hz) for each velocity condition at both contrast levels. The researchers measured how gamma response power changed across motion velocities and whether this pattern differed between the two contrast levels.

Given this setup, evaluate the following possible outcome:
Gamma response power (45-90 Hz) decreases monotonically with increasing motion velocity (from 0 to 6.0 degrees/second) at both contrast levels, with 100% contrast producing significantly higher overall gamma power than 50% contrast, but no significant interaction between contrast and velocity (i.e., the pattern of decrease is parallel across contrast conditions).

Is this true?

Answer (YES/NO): NO